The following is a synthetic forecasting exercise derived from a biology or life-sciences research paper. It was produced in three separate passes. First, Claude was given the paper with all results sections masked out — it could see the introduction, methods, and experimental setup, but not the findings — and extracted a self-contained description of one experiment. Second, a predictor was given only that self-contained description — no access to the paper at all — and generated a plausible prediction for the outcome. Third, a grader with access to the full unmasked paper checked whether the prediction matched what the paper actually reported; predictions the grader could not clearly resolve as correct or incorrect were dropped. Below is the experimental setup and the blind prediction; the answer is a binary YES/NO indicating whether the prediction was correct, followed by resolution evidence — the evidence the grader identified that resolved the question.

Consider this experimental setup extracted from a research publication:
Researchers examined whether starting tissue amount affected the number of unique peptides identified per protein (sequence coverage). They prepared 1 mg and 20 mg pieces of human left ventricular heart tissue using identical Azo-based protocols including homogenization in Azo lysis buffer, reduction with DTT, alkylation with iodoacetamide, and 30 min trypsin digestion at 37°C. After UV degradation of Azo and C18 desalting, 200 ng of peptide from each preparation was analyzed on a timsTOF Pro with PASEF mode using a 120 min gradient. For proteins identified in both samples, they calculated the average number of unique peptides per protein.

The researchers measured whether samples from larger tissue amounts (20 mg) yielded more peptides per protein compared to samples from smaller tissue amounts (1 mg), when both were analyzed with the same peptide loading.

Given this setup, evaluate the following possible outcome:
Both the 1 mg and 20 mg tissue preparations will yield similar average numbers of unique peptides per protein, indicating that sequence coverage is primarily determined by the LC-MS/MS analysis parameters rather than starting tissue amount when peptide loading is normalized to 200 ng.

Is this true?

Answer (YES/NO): YES